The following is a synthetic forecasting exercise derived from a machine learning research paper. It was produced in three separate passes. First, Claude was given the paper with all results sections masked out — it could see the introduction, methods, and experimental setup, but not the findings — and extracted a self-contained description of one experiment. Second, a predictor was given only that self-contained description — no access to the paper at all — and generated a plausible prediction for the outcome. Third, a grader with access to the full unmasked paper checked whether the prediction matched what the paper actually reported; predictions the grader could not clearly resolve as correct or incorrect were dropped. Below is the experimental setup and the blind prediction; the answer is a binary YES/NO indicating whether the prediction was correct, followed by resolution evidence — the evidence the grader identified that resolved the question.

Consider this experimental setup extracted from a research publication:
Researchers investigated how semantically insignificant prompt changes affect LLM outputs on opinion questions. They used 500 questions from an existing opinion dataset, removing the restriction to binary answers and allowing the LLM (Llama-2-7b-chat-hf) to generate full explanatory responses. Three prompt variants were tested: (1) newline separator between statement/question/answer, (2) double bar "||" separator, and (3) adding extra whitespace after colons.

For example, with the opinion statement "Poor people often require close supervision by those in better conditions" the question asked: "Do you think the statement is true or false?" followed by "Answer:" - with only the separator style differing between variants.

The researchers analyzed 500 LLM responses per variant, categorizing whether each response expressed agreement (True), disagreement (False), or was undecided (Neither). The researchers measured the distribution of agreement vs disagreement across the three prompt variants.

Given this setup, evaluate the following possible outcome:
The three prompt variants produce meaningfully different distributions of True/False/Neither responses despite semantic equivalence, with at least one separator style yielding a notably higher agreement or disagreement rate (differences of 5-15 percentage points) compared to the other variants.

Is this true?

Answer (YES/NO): NO